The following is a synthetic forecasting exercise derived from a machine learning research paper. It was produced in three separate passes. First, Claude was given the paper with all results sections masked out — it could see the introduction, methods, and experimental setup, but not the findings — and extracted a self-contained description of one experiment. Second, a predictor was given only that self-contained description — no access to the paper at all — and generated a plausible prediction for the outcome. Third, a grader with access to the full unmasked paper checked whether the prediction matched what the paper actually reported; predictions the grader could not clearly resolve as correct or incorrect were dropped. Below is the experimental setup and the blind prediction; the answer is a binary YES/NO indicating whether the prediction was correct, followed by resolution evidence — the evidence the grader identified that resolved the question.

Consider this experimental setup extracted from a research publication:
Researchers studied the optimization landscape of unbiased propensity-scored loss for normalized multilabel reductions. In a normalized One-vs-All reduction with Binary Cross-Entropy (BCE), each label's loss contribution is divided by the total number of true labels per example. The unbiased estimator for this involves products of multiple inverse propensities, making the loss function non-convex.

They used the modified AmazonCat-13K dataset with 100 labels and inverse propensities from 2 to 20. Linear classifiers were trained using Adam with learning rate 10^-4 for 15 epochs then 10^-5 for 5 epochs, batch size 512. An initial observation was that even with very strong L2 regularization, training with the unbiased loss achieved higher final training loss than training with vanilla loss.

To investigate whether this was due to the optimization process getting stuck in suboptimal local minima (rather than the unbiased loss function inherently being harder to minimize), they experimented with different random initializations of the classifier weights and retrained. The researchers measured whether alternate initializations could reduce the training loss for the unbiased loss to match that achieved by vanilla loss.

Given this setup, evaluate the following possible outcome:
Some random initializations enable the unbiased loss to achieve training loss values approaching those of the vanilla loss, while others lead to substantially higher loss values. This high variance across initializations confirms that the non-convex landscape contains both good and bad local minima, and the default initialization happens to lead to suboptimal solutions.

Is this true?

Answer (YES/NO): NO